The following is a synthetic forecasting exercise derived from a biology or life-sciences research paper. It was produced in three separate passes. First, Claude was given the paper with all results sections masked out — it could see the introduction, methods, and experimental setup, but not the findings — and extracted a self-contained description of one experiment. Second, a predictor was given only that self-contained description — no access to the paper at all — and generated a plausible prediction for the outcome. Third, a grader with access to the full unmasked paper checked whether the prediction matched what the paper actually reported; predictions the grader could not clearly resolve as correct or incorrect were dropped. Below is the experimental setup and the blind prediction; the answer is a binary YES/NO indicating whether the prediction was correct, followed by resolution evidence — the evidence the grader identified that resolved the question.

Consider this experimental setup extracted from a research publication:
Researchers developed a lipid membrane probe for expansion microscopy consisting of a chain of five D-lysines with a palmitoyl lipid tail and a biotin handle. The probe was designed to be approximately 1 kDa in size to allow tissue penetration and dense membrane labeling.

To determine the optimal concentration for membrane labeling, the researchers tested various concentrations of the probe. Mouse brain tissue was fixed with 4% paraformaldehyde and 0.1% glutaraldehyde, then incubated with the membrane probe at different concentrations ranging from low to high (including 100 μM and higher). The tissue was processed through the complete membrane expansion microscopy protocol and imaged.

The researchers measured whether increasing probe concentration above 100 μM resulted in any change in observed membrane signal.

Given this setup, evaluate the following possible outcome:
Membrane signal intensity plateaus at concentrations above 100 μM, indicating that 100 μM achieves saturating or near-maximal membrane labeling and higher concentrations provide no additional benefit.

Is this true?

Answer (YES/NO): YES